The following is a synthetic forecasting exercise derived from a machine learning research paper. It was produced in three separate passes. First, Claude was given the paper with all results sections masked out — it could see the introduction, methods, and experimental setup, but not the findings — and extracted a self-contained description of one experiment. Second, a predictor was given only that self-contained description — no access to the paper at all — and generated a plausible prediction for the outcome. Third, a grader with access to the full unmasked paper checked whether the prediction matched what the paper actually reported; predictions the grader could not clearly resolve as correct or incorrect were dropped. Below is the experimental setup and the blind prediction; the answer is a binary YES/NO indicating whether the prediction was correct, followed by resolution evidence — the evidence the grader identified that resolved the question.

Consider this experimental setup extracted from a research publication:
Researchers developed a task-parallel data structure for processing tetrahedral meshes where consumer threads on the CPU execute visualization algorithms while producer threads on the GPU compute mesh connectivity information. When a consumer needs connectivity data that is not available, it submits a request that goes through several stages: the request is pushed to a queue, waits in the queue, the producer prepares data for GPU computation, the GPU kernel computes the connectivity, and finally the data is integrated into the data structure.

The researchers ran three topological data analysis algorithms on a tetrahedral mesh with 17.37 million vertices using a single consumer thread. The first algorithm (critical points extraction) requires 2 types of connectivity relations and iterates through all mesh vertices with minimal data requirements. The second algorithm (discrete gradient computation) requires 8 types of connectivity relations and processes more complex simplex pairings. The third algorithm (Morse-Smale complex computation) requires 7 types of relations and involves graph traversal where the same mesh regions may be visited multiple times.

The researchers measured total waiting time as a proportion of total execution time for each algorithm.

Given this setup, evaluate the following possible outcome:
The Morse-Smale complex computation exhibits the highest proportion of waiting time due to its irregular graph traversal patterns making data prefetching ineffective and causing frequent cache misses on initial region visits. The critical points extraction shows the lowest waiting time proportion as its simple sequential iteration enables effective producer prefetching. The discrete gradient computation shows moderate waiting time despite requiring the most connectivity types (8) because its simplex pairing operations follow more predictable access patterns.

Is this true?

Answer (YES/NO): NO